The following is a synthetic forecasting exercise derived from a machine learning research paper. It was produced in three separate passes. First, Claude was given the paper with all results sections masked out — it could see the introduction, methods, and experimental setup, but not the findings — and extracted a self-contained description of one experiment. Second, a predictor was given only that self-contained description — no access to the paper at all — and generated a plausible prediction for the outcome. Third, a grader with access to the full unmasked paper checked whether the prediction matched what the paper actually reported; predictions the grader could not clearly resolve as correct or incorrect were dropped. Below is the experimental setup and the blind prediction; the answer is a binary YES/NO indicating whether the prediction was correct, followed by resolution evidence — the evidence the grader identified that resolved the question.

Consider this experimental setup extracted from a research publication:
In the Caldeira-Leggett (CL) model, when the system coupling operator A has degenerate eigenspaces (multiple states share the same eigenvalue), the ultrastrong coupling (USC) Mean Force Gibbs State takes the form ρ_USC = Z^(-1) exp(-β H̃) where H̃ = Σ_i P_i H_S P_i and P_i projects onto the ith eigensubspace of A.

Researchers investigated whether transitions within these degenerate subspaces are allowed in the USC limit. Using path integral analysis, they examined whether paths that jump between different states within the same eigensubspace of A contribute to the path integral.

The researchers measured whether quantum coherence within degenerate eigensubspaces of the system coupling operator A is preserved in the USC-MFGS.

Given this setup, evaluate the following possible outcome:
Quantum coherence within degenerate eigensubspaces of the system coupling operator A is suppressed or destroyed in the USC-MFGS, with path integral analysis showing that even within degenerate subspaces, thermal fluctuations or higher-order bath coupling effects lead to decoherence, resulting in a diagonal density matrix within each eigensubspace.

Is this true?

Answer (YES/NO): NO